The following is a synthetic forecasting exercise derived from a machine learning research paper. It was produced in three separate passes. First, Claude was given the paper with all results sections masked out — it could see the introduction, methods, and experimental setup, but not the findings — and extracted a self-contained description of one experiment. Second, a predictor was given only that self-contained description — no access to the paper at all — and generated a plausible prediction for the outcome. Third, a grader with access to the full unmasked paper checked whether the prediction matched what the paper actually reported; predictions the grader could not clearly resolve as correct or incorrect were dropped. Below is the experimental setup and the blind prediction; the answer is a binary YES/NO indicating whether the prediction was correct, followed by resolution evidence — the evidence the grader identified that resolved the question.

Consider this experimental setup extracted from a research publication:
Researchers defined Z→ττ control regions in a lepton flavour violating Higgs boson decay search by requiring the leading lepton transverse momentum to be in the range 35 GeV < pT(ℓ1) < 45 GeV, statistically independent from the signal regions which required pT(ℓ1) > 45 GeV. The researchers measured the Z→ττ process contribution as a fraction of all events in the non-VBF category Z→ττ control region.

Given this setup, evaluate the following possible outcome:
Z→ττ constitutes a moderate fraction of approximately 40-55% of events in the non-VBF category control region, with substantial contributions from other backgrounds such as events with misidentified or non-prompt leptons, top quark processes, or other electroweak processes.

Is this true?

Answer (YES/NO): NO